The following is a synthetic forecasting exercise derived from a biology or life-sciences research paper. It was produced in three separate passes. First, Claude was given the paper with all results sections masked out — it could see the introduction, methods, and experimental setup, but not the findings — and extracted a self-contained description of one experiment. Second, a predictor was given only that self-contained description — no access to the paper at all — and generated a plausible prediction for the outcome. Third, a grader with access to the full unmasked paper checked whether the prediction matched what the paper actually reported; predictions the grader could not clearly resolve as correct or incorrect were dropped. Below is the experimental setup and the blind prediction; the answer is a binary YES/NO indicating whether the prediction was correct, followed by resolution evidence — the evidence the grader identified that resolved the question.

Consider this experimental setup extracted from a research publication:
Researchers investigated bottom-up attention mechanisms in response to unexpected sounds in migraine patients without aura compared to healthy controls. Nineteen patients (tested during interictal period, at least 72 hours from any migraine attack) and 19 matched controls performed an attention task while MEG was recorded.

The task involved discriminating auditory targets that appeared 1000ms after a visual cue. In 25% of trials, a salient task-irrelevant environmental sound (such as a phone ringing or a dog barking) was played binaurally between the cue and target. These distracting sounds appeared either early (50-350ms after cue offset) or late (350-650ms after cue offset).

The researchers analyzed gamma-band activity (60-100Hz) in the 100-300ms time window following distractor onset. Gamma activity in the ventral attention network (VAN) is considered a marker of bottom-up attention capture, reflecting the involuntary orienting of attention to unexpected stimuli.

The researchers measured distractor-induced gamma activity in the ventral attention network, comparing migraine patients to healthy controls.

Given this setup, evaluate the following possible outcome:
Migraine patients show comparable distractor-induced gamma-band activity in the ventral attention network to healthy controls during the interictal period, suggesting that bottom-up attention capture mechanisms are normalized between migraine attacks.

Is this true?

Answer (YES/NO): YES